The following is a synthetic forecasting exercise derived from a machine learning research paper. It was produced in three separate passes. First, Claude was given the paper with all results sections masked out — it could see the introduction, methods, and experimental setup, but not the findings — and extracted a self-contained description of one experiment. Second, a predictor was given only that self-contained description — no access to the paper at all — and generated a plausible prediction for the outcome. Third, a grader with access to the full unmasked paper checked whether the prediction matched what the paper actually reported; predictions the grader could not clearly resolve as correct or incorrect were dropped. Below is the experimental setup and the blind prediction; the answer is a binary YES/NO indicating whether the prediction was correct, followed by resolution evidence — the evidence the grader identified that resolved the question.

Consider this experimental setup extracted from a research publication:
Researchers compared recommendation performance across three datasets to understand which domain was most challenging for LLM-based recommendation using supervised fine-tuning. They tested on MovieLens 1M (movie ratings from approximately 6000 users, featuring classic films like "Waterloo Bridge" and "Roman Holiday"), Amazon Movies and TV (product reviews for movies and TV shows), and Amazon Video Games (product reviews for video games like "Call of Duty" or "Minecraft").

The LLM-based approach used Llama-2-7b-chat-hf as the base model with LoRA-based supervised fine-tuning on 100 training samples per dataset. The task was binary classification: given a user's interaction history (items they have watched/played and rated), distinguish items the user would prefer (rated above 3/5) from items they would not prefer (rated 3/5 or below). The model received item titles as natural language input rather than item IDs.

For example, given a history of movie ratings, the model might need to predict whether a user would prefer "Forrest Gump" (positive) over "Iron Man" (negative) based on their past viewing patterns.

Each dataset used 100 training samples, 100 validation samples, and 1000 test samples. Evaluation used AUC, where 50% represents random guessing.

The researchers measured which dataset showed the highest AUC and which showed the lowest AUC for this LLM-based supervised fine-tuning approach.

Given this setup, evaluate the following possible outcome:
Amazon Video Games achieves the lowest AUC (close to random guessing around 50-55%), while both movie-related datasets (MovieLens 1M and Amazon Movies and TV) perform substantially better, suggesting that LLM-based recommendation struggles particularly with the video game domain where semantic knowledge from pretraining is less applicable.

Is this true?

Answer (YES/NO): NO